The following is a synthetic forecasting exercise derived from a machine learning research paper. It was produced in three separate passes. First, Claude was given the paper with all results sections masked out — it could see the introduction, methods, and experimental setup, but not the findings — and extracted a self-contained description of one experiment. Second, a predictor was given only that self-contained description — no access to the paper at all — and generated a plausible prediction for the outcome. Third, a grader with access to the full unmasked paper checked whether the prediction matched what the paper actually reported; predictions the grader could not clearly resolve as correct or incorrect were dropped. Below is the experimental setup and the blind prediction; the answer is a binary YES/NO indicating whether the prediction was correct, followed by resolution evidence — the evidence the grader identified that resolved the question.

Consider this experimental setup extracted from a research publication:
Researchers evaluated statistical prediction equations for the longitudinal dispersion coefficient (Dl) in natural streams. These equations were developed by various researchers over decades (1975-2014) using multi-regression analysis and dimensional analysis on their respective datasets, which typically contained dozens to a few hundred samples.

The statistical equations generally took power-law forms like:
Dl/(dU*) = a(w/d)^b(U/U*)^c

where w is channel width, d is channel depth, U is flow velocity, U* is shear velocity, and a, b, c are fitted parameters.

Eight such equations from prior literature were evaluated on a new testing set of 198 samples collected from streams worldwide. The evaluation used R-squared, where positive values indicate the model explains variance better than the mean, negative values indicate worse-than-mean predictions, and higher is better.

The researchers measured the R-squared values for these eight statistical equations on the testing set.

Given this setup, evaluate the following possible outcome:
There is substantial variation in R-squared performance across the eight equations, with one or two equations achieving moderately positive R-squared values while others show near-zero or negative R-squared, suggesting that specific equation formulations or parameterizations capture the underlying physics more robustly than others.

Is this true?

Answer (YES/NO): NO